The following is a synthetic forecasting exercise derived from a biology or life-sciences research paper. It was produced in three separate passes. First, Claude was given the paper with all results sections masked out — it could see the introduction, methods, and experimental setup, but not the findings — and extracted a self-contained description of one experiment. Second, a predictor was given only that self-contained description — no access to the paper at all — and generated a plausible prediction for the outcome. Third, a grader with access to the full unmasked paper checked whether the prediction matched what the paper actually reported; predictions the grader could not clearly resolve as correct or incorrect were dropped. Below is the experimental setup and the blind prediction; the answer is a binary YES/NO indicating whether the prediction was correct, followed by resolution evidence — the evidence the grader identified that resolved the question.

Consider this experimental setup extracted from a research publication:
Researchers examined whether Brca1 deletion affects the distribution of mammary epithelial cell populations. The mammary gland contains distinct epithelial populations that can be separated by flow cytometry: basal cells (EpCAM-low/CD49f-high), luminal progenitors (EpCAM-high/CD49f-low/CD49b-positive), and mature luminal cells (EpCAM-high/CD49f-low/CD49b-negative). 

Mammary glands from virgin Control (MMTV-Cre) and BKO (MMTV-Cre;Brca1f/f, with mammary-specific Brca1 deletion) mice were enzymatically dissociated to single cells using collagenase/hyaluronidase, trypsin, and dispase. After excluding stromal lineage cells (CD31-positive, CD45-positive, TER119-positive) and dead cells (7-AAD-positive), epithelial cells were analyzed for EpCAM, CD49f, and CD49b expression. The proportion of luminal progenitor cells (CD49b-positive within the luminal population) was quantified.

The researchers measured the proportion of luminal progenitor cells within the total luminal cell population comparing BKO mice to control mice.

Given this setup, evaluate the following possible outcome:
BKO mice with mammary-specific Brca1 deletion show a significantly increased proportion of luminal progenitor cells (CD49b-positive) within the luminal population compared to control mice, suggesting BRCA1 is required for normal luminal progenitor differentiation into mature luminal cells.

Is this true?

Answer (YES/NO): YES